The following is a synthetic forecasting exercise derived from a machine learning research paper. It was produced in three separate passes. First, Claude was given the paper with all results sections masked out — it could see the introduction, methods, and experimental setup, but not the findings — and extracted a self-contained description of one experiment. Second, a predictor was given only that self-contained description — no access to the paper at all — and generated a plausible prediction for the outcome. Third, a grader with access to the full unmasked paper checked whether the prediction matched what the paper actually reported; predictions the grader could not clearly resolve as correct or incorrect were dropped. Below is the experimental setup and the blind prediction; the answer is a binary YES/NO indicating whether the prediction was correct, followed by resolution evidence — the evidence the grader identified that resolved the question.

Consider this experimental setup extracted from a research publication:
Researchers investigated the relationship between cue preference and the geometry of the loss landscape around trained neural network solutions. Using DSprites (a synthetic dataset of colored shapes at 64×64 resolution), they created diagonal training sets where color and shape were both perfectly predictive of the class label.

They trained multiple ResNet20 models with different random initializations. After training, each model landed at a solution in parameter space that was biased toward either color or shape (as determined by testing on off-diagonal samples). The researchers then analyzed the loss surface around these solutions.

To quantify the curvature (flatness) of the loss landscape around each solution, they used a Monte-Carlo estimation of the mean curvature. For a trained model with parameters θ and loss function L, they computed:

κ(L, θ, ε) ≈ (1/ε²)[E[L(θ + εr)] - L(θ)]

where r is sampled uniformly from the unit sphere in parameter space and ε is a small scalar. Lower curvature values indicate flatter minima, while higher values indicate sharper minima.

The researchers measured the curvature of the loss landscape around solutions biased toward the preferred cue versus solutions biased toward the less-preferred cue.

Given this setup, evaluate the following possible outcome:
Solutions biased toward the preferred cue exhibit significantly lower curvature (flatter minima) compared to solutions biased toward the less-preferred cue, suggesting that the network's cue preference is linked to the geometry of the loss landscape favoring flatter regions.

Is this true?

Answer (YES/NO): YES